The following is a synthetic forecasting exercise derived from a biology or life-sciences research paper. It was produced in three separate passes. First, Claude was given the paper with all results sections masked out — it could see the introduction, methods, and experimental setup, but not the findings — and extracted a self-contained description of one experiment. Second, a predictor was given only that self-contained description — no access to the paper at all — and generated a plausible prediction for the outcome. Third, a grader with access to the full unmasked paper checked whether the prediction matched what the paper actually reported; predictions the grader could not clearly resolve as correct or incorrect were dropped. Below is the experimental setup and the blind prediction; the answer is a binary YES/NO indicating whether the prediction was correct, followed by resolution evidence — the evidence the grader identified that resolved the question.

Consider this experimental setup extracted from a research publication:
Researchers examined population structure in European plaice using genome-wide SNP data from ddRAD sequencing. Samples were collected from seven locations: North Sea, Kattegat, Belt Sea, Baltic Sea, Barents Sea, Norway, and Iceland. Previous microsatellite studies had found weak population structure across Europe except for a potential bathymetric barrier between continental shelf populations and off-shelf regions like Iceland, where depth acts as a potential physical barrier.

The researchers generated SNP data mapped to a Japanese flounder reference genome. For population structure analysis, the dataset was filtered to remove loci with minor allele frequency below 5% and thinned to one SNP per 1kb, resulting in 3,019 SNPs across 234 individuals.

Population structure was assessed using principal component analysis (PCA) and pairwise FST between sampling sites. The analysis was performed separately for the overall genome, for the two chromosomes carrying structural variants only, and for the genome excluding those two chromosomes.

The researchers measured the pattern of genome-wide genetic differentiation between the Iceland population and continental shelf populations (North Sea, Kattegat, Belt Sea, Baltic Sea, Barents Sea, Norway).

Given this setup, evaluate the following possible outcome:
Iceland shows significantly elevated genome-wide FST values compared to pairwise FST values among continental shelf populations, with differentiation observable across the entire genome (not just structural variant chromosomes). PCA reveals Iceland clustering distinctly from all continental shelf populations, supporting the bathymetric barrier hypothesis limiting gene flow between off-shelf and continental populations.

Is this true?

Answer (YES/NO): YES